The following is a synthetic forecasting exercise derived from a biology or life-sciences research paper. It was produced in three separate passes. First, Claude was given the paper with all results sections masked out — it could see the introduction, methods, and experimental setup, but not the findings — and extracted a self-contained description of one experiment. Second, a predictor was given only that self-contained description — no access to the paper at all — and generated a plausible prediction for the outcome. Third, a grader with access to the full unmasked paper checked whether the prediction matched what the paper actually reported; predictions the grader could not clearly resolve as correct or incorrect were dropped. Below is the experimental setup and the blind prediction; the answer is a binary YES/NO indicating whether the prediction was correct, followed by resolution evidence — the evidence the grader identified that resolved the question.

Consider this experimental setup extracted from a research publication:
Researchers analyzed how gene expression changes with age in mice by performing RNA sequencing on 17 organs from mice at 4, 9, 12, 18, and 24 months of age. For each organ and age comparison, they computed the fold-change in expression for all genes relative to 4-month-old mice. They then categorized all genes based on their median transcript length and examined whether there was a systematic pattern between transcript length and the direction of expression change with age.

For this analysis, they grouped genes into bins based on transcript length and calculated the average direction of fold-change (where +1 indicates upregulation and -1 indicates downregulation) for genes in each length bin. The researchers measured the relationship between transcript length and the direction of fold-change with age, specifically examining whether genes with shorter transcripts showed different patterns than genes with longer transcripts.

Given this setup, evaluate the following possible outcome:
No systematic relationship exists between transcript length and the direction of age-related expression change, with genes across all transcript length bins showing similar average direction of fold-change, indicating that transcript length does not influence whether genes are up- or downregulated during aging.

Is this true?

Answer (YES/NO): NO